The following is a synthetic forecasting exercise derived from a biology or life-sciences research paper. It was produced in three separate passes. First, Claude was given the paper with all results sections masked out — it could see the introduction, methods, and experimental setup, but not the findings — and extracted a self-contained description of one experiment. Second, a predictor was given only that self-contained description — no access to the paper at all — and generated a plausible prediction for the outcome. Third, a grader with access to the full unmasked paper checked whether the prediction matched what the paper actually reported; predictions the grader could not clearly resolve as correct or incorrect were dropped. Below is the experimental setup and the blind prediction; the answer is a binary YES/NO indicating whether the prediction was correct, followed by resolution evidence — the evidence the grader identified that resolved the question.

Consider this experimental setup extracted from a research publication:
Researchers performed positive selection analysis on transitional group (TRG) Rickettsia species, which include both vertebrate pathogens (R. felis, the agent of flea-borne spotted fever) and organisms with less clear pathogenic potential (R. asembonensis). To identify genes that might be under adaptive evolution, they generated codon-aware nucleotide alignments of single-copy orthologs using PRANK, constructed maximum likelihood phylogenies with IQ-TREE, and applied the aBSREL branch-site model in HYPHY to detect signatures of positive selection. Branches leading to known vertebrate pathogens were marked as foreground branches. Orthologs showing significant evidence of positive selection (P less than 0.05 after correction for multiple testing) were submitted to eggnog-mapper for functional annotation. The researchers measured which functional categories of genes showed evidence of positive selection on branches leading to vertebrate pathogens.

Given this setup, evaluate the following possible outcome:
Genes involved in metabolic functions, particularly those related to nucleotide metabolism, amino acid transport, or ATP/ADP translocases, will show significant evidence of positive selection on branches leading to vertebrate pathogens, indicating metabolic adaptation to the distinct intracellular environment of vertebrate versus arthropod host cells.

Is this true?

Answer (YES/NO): NO